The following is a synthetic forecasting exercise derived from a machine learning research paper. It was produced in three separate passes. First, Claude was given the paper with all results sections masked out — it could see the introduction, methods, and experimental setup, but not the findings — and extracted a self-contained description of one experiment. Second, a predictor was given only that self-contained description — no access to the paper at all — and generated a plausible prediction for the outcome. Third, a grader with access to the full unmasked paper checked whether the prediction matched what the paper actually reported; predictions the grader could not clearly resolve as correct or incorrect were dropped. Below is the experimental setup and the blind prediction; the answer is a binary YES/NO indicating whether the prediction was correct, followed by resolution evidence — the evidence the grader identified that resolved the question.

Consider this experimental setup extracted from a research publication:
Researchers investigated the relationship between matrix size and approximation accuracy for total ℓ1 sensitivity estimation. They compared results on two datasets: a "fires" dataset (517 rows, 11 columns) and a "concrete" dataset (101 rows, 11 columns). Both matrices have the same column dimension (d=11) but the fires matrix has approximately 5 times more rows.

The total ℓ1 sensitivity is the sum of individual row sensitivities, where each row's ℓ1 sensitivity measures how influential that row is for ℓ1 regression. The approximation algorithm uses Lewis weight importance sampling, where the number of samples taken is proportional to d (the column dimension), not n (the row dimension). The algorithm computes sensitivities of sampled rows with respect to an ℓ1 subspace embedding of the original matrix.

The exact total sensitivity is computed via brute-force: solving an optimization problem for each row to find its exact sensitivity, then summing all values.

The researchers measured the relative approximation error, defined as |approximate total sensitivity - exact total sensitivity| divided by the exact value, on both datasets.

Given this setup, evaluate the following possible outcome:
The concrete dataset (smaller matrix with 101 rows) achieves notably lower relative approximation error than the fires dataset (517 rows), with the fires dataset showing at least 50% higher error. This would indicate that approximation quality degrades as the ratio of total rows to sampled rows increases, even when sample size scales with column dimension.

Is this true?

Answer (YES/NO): NO